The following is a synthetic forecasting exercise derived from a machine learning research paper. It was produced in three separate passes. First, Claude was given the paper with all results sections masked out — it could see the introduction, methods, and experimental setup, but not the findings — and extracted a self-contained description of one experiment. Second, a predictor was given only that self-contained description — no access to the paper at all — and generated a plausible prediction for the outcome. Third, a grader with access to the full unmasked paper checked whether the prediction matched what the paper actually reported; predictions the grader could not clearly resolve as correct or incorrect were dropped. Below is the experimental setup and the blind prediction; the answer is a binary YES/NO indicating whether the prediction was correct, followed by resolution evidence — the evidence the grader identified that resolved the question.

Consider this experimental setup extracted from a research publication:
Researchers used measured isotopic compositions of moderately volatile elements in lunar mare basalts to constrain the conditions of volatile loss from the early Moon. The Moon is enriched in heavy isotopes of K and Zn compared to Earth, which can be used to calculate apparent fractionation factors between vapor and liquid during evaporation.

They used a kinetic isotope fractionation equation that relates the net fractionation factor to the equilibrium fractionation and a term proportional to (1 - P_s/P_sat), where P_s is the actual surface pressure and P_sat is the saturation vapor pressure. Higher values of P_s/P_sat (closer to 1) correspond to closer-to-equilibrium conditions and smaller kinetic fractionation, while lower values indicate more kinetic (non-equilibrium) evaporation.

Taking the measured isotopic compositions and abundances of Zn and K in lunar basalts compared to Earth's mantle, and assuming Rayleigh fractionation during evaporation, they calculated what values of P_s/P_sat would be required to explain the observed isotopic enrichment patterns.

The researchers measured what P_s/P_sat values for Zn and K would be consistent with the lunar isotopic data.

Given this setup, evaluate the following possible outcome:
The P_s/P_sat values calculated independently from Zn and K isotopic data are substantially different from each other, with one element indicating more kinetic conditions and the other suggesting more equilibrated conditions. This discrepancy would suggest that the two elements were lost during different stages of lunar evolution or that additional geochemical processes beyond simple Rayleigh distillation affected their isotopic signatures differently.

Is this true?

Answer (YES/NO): NO